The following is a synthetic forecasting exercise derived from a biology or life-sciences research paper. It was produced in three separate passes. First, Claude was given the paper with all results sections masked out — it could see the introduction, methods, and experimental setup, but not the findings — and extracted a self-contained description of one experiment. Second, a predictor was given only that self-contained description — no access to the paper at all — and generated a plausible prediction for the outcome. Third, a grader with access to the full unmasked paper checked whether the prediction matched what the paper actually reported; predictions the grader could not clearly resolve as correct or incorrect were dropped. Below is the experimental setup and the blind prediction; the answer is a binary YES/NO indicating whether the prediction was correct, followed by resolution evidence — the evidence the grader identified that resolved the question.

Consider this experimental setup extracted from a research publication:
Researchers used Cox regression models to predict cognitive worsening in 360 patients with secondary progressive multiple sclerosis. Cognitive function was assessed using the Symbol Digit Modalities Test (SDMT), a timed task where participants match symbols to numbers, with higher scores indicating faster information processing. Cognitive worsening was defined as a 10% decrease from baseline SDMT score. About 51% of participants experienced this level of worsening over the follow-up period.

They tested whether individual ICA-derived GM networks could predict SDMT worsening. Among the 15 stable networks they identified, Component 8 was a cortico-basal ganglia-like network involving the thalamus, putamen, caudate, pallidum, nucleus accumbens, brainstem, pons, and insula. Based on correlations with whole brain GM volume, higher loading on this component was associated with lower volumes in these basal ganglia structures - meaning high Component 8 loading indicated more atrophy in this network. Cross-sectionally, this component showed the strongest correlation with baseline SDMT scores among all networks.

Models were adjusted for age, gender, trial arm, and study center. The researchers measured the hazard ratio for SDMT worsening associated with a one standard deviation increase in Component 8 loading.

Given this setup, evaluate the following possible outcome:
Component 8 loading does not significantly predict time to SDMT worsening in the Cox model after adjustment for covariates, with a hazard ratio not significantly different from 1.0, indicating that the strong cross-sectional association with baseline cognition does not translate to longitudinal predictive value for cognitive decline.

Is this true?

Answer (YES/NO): NO